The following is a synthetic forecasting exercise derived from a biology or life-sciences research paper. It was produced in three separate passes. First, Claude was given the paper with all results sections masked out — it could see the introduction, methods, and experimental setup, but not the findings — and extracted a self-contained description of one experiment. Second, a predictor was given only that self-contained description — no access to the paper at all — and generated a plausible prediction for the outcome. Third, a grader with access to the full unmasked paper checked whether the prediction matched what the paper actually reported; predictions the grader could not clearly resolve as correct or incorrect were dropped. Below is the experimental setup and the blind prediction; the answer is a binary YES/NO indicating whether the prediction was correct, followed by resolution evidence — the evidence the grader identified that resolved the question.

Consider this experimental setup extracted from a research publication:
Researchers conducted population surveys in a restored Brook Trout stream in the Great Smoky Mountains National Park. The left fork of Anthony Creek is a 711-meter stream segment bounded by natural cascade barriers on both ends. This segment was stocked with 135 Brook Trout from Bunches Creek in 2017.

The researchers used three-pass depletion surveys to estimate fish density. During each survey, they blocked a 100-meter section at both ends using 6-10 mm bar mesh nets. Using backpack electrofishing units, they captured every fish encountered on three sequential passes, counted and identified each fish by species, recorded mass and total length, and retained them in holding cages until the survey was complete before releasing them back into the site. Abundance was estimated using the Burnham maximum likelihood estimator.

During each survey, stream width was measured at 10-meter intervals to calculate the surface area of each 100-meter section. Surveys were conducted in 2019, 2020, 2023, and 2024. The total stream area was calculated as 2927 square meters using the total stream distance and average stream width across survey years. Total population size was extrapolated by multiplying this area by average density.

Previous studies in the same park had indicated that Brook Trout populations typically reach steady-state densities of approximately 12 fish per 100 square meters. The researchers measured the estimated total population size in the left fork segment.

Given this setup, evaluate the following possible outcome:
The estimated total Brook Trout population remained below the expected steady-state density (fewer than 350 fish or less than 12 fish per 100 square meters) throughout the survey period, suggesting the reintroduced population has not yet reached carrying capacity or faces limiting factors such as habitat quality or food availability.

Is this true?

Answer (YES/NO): NO